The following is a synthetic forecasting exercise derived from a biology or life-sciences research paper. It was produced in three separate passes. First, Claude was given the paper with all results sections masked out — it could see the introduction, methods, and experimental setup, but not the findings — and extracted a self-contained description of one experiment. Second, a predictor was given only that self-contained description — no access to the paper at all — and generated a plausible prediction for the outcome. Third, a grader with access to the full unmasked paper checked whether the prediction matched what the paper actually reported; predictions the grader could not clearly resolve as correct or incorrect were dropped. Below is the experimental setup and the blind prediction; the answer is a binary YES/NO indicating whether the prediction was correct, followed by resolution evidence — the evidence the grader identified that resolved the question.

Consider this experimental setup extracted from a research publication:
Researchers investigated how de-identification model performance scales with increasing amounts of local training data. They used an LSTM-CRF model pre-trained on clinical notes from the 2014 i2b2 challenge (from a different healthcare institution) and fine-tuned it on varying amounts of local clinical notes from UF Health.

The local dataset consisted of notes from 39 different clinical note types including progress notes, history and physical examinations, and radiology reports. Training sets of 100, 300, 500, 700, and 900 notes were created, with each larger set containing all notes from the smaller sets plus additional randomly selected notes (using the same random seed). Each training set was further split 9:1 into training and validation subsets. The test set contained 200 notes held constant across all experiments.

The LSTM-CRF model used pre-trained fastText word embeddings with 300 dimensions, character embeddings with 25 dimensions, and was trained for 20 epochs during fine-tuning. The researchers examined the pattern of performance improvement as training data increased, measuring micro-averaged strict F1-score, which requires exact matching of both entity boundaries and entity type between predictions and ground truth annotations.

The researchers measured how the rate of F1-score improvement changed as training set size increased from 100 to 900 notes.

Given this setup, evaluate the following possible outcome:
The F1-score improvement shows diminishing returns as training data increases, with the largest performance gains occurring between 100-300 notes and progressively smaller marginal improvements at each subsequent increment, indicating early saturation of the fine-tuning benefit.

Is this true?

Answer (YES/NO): YES